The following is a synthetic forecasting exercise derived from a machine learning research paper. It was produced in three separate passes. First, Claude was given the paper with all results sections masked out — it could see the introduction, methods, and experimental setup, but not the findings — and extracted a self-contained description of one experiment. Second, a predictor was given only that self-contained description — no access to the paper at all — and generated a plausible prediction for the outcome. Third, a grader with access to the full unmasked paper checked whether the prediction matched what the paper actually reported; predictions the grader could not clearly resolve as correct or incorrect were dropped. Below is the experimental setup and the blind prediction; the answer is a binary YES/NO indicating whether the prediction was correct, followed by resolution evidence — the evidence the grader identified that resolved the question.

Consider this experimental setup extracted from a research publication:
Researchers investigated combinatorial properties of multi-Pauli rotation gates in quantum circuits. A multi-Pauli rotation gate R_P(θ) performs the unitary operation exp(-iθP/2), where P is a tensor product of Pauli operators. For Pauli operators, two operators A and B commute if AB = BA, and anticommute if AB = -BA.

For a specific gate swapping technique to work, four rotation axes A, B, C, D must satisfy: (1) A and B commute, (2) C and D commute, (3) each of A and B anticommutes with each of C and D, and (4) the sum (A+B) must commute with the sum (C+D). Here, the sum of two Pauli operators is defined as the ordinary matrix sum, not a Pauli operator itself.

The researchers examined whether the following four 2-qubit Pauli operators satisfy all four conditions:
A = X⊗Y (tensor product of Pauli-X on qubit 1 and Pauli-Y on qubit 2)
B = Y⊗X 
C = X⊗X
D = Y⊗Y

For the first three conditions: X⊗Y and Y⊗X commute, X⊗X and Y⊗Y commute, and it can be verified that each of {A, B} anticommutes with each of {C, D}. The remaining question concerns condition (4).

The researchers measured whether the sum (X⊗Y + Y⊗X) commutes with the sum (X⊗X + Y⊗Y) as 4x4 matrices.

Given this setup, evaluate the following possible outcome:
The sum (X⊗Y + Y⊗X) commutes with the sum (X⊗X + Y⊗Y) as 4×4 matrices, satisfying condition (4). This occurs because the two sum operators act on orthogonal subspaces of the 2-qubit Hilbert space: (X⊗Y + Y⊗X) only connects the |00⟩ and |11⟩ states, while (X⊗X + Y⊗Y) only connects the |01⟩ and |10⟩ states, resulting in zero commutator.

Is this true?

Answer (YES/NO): YES